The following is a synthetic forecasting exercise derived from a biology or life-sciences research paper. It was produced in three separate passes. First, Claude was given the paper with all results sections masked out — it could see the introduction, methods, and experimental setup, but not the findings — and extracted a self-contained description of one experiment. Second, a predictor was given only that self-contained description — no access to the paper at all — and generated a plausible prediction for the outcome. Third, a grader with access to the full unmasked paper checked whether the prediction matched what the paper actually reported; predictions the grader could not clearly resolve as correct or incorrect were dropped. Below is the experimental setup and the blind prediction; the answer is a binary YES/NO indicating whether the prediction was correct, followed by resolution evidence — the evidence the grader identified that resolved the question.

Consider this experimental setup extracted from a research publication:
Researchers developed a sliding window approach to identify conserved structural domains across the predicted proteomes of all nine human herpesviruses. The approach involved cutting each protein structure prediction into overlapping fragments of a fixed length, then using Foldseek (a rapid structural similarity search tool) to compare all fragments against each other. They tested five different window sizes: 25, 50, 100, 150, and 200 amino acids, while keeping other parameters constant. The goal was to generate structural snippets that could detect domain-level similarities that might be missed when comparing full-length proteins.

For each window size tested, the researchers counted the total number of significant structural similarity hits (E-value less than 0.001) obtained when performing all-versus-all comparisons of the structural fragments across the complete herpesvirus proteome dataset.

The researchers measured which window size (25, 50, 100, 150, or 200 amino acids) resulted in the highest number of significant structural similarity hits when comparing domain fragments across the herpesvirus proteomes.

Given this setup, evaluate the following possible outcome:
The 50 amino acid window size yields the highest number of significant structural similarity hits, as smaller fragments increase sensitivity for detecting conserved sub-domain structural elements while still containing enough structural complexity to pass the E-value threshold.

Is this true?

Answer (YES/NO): NO